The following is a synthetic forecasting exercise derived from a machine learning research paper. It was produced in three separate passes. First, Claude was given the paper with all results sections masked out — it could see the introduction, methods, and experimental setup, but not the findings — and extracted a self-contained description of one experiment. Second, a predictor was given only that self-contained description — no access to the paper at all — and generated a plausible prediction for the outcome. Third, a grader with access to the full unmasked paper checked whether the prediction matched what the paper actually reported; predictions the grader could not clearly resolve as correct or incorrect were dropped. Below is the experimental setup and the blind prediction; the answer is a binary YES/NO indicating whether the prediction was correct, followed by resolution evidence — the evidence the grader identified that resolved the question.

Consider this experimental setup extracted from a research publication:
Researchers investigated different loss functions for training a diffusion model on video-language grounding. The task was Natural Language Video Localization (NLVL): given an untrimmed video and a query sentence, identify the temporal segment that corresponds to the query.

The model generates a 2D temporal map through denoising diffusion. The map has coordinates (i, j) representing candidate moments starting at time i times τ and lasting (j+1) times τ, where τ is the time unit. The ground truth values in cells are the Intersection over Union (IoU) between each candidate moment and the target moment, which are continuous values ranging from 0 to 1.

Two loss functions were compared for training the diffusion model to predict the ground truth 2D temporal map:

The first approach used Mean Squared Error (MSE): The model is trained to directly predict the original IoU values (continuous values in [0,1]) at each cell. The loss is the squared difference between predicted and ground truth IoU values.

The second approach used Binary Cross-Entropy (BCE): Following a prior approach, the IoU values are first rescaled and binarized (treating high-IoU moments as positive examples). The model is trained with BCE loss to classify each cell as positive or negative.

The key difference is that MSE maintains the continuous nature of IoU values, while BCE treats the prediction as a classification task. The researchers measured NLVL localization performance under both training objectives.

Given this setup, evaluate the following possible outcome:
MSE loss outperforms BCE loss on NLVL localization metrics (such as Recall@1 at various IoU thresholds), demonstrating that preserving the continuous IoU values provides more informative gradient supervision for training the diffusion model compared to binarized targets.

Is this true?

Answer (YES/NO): YES